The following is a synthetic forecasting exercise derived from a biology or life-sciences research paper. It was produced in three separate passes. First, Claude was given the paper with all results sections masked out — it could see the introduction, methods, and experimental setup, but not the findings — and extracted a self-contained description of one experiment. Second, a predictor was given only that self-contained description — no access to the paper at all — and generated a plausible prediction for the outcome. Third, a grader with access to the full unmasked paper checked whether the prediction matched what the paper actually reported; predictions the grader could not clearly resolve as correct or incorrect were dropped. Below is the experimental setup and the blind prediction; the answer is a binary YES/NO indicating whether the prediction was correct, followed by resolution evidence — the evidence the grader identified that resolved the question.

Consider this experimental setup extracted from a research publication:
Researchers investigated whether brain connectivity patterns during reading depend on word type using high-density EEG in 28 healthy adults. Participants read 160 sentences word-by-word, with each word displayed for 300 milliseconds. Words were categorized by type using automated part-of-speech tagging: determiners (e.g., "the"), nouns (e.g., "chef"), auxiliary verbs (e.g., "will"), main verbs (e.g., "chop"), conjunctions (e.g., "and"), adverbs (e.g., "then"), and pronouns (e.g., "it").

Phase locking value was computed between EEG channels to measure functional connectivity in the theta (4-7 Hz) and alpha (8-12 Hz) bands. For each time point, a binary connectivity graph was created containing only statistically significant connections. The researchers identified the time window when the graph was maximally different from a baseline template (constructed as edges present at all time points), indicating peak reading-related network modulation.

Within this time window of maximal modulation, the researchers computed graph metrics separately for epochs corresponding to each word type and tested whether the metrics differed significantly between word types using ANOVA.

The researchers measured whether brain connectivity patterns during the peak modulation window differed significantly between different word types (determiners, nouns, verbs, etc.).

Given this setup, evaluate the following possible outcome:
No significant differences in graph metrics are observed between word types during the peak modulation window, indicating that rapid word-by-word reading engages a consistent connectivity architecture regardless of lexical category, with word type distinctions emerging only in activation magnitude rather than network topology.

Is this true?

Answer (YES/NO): NO